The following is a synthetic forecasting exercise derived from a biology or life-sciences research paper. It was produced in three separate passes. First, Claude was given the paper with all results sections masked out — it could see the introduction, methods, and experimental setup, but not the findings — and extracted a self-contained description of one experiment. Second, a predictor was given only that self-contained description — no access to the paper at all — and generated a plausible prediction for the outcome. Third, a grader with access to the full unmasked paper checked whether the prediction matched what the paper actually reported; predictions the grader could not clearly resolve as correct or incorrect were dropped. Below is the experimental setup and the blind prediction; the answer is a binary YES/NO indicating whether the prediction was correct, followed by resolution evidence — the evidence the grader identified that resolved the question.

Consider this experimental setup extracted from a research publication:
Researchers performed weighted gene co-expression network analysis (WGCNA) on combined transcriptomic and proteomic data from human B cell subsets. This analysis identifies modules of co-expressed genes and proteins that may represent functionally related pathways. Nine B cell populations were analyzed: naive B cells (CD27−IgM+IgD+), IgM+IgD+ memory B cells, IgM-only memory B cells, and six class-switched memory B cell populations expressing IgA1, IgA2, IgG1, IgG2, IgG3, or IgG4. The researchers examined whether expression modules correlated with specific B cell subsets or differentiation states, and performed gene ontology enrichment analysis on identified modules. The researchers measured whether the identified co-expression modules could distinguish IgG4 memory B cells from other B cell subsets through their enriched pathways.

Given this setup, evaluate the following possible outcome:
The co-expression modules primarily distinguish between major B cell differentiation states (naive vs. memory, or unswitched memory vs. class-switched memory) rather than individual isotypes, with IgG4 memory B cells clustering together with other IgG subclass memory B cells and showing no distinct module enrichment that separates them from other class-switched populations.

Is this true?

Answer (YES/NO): NO